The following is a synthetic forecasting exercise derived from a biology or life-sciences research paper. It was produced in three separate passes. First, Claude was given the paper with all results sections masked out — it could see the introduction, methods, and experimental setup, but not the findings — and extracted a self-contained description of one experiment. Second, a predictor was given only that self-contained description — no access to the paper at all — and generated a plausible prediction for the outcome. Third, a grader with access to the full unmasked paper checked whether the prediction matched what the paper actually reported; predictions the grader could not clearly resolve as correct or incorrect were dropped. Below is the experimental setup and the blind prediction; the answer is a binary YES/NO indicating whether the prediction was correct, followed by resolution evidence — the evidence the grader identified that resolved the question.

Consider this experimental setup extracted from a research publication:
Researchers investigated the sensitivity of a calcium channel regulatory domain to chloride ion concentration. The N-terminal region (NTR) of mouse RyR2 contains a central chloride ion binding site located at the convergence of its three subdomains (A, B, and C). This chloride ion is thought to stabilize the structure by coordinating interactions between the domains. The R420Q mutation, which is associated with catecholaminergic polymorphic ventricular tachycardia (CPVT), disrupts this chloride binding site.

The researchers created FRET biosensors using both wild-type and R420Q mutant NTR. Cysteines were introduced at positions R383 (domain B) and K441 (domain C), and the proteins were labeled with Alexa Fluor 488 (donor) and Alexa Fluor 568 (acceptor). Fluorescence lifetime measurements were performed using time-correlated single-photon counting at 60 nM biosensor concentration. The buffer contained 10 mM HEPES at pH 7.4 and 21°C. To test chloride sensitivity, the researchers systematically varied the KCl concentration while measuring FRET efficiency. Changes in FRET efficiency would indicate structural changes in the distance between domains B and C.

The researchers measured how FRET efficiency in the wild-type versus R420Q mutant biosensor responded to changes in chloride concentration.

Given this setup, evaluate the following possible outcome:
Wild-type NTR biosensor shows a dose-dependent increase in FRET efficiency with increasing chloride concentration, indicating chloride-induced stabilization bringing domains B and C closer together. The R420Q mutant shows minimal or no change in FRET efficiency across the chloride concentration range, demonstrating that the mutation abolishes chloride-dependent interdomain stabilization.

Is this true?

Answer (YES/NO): NO